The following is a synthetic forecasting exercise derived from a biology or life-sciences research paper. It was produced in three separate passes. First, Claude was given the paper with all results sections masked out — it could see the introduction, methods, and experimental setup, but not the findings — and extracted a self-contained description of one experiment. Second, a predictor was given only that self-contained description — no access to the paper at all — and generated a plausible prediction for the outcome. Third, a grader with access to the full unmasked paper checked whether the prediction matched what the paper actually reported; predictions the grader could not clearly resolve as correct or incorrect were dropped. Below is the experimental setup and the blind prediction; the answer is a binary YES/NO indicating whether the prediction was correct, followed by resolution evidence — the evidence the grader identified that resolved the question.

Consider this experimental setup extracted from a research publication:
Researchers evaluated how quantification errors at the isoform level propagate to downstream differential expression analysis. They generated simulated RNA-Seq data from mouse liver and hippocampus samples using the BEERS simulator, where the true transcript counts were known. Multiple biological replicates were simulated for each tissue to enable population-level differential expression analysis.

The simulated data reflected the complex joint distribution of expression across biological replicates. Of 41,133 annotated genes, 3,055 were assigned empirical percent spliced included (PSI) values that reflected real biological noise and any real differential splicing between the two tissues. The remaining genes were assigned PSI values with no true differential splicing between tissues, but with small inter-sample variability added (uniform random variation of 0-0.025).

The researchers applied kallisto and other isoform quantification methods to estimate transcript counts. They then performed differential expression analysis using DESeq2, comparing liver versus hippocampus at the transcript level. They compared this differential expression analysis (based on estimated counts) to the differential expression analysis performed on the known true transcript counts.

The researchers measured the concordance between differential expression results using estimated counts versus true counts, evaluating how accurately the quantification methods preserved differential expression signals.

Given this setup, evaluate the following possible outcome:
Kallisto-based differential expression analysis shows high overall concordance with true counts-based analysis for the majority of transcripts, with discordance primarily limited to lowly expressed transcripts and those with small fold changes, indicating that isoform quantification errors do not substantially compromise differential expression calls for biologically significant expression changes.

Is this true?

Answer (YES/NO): NO